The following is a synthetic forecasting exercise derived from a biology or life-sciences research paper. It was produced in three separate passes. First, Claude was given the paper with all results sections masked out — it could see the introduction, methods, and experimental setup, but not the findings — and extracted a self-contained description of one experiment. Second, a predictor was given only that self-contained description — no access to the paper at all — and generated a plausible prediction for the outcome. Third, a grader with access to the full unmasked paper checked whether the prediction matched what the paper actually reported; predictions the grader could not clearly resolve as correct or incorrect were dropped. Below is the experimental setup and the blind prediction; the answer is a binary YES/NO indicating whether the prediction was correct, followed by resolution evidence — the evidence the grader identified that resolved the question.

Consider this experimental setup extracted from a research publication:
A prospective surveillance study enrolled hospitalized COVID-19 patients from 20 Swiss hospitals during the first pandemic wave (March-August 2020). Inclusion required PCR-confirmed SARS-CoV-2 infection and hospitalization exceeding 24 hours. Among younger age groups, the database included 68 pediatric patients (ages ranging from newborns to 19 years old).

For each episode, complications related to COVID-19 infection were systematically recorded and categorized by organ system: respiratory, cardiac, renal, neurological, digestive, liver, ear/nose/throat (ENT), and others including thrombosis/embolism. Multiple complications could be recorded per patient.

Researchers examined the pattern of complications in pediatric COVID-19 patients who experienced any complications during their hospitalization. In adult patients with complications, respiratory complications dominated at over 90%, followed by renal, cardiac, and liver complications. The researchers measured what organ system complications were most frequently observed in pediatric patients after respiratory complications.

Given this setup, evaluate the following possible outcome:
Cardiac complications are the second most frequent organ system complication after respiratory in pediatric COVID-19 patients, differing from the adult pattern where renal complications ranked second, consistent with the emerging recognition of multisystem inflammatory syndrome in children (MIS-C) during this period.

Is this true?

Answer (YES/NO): NO